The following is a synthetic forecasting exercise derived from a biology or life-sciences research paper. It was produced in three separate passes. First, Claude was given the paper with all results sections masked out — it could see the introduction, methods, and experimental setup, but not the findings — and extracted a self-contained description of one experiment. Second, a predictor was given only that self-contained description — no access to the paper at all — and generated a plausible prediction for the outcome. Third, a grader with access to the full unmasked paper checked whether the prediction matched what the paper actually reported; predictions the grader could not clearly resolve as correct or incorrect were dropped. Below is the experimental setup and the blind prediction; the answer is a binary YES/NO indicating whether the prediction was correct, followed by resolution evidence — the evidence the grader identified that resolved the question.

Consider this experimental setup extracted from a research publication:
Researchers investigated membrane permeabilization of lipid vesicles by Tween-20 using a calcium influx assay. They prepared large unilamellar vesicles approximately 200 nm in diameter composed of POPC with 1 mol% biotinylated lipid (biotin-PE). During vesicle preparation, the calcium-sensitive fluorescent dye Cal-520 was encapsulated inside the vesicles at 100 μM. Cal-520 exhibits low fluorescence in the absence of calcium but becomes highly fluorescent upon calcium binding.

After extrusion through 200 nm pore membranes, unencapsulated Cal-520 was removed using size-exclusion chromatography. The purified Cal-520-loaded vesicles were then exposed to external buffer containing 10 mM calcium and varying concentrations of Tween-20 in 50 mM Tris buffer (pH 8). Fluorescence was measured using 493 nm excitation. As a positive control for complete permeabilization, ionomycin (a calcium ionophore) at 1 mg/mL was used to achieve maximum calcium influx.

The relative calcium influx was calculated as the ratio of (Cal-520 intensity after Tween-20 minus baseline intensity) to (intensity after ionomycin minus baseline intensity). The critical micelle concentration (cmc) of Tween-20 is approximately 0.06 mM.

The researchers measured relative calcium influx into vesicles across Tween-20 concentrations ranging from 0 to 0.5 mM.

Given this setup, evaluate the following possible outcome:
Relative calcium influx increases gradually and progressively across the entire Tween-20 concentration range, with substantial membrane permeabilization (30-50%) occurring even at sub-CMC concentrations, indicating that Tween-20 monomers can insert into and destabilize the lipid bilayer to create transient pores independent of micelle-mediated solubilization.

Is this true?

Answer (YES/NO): YES